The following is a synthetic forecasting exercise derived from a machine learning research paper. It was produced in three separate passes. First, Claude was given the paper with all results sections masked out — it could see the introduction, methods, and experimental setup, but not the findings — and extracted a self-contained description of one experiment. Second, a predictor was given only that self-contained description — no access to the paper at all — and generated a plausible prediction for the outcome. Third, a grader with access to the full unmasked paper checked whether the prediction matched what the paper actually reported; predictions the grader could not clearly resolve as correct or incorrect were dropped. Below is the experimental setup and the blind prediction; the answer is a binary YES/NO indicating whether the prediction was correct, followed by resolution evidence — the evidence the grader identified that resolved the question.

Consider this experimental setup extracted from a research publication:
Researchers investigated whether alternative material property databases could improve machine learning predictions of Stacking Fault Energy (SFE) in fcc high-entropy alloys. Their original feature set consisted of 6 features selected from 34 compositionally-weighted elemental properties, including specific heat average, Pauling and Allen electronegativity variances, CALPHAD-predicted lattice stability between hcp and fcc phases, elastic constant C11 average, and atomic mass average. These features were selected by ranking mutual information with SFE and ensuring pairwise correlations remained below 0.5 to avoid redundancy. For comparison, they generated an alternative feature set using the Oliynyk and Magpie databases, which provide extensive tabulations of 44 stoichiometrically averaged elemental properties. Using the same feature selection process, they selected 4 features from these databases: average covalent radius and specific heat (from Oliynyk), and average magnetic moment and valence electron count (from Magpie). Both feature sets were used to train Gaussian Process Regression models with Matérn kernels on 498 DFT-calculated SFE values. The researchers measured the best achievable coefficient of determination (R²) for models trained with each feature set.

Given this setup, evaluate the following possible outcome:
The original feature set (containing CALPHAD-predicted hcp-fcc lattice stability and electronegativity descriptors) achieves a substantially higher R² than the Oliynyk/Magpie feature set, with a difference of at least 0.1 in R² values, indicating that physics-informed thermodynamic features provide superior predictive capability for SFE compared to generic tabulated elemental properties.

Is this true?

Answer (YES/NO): YES